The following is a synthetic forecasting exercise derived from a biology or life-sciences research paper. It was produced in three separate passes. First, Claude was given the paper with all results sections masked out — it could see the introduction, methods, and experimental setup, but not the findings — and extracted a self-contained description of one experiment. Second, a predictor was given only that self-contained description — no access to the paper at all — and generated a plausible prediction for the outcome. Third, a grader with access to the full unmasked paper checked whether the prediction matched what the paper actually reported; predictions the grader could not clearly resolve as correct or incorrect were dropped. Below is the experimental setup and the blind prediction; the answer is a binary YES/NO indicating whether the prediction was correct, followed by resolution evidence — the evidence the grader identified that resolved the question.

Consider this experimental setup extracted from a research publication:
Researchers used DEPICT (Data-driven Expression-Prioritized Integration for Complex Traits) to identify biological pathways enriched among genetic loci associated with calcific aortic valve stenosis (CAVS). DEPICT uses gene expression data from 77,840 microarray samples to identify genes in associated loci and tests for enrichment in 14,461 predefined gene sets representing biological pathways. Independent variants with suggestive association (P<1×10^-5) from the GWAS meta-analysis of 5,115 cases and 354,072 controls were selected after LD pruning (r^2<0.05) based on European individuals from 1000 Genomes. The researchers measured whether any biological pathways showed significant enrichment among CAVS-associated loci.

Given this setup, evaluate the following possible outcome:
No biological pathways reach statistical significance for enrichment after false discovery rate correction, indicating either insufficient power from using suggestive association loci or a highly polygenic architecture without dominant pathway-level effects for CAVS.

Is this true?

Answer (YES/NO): YES